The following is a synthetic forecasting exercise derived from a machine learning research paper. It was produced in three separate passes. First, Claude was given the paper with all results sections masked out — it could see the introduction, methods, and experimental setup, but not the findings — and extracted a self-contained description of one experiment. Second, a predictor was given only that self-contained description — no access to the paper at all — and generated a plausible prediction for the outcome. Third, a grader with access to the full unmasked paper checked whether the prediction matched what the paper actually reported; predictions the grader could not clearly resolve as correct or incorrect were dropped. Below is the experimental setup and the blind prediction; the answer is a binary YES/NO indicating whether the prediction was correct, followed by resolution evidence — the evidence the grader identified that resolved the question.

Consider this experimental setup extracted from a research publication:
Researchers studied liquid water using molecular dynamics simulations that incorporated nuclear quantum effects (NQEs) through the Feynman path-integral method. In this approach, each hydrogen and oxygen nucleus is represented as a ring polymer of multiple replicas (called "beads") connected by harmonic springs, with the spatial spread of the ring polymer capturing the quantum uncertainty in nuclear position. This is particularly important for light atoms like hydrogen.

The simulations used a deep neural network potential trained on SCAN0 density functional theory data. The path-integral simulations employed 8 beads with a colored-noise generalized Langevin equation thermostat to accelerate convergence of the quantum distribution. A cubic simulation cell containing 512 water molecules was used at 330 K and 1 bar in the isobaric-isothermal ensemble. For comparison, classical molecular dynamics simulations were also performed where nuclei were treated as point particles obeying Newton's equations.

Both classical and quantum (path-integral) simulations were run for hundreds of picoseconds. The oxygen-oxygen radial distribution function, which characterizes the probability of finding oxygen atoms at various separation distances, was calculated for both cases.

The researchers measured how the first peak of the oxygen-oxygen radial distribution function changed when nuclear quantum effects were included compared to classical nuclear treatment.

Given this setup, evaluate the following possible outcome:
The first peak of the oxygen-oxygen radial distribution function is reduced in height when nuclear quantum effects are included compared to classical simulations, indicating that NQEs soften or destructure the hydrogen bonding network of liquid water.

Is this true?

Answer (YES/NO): YES